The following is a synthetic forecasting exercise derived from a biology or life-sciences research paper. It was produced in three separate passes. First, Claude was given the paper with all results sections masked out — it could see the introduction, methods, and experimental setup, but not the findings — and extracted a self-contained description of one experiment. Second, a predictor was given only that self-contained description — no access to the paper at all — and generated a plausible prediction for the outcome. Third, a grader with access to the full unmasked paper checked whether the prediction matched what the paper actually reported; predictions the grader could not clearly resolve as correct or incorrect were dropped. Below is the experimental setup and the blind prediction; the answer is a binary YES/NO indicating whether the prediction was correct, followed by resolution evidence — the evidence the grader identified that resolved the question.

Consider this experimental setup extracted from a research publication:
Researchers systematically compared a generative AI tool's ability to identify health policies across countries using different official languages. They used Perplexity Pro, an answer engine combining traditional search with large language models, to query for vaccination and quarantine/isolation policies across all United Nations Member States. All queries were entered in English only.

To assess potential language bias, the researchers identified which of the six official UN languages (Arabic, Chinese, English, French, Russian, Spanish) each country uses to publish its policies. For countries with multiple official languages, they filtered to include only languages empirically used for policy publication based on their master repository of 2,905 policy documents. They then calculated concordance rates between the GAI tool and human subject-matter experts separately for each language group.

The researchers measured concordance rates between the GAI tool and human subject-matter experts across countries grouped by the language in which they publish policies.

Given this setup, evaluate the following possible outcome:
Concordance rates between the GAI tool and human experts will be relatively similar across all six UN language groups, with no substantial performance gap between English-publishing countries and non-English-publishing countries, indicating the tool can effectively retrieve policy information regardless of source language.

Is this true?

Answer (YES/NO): NO